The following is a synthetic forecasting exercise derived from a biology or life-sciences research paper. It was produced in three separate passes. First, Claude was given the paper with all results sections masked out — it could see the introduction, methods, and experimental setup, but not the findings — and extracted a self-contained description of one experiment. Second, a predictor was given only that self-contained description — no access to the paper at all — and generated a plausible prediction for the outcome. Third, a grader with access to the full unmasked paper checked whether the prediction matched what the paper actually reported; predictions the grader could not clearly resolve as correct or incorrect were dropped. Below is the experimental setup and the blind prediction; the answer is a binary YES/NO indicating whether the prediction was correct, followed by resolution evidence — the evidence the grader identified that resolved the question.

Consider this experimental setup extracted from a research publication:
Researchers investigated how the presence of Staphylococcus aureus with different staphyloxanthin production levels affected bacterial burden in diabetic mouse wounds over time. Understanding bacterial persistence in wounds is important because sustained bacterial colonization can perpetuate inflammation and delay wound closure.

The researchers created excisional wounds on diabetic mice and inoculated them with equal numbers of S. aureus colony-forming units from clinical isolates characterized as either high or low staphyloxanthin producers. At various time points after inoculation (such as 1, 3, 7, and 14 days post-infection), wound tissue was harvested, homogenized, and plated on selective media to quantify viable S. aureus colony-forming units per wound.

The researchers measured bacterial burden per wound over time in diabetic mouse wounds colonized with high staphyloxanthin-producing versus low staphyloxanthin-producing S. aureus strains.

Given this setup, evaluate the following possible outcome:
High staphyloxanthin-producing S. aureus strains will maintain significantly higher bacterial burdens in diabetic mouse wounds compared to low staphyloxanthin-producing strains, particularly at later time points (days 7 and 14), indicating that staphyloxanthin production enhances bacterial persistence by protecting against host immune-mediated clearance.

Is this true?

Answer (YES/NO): NO